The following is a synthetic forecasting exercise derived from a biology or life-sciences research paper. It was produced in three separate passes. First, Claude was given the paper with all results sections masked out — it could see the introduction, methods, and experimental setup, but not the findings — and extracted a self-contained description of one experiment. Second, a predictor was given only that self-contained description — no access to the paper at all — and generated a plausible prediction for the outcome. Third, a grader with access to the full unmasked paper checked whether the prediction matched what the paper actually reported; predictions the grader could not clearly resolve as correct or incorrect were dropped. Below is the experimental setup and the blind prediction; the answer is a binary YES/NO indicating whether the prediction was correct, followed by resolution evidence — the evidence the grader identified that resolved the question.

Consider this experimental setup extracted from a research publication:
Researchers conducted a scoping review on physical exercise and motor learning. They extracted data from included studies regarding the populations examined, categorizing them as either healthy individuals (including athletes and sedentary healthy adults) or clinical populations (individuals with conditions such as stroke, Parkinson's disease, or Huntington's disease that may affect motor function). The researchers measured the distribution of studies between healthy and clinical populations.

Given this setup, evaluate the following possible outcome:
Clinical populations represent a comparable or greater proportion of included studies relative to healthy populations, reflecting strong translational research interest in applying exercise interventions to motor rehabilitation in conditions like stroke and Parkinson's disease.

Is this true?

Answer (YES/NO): NO